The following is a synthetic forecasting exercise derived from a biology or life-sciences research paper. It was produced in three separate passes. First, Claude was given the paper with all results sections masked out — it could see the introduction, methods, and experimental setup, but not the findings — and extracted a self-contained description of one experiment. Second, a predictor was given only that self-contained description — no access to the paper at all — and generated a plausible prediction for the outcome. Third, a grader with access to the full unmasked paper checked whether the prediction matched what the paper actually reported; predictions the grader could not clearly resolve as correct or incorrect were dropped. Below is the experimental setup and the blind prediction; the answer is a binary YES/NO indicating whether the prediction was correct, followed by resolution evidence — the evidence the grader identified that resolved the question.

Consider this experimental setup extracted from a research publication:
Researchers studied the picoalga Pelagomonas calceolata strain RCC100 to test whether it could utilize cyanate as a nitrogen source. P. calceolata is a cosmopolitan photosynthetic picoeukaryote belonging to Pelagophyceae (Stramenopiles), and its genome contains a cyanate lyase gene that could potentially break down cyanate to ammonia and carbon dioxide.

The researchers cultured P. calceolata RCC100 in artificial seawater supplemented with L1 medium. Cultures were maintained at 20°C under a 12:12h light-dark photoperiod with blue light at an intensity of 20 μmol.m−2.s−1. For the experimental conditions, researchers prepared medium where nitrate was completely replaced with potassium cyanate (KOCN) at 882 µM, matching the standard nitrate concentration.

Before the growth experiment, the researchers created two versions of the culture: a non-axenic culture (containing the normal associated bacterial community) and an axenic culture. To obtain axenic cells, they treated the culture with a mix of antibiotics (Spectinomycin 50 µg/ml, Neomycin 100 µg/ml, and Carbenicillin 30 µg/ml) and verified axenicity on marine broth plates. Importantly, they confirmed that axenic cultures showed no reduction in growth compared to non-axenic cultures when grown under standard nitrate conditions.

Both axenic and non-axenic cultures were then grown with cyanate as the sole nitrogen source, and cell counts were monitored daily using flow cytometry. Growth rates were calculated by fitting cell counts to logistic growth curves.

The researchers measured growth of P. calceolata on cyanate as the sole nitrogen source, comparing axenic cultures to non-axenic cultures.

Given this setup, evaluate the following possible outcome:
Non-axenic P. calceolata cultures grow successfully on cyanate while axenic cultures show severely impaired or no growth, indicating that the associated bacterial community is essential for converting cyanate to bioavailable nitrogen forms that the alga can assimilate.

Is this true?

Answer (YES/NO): YES